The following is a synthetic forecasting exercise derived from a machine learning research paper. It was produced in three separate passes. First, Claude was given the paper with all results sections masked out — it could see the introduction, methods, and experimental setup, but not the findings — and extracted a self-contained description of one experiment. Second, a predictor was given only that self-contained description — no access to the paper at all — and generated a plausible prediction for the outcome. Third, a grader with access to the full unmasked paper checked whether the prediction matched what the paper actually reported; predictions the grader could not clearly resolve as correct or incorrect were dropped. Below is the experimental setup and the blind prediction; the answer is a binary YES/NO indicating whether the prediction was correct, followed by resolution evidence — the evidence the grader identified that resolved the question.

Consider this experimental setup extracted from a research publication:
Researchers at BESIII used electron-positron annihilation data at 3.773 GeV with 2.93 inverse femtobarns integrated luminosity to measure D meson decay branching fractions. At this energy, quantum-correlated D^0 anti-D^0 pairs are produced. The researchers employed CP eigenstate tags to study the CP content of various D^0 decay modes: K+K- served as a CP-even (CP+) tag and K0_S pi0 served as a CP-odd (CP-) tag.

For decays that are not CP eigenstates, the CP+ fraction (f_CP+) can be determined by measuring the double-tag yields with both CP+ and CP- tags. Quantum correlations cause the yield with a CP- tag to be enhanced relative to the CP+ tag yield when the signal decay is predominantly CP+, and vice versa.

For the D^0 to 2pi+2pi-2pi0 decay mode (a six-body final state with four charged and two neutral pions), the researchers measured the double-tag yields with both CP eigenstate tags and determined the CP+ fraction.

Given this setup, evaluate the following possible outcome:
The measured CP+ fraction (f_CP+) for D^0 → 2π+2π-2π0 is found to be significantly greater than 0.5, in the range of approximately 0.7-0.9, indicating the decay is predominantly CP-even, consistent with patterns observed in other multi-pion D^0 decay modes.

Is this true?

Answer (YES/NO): NO